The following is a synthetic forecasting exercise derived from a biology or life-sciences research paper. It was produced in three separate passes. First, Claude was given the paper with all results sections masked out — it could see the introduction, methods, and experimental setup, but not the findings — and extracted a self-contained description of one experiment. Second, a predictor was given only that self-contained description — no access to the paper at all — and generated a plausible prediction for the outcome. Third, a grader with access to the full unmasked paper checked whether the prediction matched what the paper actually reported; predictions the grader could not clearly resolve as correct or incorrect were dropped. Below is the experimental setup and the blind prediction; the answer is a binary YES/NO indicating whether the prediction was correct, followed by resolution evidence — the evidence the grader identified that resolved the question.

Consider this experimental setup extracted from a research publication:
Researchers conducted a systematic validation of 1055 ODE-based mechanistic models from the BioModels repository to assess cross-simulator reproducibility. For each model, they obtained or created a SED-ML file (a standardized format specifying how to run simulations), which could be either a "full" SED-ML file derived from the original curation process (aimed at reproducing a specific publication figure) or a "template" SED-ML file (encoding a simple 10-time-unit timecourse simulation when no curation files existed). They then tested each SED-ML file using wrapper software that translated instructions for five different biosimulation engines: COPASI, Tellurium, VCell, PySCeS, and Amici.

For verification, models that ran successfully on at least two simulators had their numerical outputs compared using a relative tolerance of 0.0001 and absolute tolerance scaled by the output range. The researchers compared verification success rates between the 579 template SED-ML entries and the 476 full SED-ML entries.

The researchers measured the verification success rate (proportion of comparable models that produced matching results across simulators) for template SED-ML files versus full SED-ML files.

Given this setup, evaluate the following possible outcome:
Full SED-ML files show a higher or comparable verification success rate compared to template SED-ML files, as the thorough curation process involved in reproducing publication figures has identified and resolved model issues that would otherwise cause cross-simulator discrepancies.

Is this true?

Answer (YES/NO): NO